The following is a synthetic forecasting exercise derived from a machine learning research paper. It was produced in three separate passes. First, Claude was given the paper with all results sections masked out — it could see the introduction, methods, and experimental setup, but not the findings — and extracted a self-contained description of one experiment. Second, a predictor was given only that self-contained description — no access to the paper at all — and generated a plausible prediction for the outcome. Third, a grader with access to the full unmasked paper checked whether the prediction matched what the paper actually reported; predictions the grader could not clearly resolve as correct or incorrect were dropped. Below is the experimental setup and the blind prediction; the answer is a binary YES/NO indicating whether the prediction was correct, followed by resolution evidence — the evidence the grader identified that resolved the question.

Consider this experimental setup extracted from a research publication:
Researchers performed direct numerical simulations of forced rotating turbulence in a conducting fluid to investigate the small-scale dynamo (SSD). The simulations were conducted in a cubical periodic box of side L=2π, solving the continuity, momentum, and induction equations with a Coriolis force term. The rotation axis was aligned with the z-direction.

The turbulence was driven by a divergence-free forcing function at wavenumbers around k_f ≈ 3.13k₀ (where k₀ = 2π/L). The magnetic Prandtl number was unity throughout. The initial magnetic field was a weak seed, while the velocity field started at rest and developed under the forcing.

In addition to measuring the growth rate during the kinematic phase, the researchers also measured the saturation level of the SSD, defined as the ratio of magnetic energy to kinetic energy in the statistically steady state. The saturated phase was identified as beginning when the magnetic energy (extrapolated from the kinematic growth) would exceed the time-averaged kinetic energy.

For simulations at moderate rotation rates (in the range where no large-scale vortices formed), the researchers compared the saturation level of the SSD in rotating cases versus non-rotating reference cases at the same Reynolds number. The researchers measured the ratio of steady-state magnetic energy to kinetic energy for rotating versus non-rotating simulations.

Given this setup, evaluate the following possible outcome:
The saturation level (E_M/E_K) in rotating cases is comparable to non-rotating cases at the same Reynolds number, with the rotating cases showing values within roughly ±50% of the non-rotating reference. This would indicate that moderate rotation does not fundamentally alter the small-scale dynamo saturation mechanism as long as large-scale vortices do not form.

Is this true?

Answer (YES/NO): YES